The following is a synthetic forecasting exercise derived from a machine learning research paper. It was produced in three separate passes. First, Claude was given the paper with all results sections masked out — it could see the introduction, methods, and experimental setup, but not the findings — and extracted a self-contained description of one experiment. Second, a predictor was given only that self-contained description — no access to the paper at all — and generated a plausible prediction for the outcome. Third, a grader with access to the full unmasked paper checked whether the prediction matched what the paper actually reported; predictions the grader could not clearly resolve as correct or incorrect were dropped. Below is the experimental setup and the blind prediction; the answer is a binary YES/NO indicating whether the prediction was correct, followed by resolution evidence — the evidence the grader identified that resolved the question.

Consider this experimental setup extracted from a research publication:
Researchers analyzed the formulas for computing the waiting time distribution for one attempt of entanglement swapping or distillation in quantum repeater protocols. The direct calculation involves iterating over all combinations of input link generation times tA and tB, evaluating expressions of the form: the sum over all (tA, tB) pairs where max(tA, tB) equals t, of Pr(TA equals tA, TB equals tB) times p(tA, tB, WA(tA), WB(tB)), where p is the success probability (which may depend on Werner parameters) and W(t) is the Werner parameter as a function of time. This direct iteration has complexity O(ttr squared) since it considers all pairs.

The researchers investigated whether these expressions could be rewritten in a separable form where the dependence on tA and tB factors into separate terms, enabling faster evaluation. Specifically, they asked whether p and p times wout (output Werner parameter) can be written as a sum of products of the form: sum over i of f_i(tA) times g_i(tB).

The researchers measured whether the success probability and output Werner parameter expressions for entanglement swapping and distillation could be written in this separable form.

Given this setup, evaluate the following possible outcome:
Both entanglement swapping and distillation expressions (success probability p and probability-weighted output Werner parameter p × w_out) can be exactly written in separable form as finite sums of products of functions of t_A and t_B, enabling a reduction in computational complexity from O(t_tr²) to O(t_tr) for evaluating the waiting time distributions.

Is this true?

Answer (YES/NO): YES